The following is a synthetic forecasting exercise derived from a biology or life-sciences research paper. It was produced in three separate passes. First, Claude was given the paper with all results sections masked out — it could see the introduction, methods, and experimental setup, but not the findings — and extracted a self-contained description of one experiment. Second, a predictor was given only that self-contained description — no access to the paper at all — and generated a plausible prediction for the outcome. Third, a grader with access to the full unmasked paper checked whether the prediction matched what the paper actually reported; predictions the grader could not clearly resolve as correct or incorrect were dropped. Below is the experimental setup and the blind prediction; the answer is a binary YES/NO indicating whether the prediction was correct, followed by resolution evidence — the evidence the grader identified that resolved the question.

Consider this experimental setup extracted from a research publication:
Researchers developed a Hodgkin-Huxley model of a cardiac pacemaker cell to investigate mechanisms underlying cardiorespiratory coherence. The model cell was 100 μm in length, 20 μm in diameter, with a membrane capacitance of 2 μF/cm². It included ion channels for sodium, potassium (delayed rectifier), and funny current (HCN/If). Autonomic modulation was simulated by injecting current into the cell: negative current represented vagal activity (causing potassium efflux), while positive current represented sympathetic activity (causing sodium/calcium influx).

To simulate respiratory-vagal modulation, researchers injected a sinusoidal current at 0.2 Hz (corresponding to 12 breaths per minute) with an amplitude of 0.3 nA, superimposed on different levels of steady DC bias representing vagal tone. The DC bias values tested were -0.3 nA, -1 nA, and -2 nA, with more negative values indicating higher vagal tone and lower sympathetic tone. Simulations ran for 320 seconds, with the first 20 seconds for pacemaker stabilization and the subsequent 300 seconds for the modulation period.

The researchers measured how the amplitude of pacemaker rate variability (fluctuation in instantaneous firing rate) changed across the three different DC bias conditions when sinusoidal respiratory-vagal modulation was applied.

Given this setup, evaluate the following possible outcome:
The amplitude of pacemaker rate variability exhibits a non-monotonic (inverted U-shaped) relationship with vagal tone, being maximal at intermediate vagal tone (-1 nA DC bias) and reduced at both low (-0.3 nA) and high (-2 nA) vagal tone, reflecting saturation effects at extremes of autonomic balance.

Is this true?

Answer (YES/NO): NO